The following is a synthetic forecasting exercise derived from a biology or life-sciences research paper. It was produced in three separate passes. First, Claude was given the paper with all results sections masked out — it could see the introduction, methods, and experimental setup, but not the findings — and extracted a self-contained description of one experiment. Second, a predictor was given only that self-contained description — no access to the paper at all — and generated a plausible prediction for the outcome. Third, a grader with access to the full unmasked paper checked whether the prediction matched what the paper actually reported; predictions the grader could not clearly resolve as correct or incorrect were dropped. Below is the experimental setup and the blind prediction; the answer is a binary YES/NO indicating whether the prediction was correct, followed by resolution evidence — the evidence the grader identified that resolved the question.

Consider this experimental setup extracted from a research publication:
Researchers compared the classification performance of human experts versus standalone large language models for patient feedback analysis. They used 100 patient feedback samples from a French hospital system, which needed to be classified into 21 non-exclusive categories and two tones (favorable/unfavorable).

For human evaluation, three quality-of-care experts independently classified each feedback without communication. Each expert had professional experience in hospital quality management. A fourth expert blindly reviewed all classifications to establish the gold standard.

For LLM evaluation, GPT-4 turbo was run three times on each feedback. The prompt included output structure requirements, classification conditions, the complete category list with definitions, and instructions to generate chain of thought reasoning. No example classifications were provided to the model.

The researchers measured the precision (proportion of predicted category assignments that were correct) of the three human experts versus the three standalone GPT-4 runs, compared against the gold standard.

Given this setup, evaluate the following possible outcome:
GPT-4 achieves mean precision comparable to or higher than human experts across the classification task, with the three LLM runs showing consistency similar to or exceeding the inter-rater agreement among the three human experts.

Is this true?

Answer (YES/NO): NO